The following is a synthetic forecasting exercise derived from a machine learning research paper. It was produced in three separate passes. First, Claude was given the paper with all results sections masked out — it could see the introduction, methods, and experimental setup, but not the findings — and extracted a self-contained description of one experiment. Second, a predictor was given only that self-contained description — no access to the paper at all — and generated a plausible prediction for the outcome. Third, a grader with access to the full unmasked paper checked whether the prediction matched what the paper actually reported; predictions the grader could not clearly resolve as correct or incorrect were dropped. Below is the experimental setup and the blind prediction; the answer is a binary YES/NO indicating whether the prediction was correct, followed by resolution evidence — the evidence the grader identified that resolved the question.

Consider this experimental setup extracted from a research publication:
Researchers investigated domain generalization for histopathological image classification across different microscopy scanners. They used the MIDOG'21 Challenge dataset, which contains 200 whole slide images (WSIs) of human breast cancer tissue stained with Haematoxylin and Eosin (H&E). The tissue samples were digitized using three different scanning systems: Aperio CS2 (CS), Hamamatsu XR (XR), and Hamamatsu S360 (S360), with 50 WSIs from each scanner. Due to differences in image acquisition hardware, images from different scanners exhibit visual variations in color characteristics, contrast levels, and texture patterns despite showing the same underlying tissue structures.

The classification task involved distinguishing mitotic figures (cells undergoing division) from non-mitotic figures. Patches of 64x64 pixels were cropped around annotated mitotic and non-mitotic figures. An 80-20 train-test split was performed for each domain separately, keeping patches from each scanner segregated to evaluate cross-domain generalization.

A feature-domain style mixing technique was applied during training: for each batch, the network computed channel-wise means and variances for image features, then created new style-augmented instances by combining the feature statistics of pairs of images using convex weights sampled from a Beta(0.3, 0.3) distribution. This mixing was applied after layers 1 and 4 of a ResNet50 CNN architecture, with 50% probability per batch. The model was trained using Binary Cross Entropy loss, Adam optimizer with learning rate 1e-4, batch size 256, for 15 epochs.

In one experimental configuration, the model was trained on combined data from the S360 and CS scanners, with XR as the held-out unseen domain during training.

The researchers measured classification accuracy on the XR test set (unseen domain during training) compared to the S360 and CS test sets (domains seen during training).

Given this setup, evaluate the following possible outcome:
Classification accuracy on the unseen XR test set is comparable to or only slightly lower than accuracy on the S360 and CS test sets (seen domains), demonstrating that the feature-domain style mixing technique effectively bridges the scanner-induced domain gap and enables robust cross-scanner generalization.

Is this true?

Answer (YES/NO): NO